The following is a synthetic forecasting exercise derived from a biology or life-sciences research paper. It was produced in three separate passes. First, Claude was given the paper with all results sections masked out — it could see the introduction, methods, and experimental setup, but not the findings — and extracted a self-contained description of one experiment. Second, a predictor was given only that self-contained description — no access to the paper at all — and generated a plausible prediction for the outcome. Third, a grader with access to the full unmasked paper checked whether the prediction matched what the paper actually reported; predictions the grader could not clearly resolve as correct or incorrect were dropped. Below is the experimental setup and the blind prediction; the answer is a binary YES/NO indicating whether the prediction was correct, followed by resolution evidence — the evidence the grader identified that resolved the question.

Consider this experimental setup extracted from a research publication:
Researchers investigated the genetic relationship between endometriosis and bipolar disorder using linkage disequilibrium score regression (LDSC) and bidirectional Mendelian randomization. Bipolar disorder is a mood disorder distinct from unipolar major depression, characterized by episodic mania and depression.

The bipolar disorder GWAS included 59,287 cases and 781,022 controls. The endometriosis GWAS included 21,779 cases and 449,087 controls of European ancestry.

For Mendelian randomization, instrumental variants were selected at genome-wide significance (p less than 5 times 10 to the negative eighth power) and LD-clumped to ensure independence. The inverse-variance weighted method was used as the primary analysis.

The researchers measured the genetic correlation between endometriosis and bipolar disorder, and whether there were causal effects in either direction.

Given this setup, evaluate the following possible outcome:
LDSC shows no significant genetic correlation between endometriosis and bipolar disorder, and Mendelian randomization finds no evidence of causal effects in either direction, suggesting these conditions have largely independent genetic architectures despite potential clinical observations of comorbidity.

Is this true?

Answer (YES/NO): NO